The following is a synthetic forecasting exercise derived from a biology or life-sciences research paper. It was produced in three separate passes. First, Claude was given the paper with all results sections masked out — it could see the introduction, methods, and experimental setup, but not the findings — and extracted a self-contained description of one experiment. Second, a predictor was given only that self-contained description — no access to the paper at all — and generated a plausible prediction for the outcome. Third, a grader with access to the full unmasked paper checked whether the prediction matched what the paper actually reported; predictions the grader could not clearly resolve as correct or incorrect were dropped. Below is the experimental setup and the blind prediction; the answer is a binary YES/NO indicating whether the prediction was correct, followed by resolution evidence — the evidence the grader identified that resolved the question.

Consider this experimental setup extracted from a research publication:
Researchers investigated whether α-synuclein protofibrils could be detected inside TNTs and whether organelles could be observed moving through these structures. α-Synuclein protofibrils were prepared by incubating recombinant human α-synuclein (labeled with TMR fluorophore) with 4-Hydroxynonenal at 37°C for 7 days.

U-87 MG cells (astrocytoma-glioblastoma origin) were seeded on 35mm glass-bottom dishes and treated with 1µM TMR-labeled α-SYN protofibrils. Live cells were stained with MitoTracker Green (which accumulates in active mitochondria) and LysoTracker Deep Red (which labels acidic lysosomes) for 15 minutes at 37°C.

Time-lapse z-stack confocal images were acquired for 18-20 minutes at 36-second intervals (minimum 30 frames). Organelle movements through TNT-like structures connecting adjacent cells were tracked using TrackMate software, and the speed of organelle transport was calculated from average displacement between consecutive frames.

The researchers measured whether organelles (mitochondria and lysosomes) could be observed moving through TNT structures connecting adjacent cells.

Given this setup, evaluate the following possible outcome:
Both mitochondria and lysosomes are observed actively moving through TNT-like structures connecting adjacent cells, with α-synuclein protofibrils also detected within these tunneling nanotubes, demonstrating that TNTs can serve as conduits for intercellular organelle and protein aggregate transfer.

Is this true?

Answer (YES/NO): YES